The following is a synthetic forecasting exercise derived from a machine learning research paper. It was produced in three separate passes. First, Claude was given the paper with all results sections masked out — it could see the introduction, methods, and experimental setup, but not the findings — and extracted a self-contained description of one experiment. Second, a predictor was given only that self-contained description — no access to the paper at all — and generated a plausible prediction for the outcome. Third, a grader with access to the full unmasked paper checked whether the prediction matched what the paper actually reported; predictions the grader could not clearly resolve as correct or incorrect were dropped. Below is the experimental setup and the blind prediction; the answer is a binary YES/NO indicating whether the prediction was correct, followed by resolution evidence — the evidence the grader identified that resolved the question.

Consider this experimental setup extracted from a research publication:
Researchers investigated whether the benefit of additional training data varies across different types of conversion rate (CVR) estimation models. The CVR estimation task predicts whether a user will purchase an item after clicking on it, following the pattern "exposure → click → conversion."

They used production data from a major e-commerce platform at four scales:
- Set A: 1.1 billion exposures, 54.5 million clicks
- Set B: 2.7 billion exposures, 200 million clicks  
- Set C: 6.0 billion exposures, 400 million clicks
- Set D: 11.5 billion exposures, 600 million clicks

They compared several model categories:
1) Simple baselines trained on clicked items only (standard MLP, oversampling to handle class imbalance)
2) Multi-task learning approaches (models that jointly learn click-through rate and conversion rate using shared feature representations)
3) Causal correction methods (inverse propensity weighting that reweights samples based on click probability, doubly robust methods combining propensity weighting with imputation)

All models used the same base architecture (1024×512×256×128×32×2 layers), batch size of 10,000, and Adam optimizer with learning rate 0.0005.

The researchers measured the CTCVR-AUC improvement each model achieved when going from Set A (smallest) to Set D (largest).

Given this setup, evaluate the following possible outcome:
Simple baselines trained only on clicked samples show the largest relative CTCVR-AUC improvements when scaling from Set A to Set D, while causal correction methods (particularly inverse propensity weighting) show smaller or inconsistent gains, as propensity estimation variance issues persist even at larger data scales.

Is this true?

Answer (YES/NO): NO